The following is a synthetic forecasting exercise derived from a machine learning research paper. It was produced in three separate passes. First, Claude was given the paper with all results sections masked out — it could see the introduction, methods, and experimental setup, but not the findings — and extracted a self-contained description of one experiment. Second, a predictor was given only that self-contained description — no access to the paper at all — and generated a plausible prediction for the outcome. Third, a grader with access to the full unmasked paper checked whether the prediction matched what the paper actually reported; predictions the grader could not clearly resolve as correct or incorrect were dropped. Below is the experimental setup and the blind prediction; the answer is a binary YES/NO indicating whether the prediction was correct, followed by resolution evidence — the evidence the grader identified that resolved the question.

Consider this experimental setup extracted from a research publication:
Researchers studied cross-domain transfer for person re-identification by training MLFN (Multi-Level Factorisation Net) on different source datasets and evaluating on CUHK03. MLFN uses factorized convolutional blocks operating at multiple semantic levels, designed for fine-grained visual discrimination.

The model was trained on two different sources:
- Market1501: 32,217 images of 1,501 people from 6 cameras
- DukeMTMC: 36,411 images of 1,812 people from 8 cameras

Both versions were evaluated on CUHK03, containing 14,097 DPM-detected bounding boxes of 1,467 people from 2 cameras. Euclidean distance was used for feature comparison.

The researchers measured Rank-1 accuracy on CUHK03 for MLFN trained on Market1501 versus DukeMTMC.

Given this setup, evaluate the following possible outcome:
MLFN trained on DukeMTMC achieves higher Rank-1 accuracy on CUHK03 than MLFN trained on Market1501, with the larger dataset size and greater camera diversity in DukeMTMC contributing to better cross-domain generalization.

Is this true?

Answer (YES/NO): NO